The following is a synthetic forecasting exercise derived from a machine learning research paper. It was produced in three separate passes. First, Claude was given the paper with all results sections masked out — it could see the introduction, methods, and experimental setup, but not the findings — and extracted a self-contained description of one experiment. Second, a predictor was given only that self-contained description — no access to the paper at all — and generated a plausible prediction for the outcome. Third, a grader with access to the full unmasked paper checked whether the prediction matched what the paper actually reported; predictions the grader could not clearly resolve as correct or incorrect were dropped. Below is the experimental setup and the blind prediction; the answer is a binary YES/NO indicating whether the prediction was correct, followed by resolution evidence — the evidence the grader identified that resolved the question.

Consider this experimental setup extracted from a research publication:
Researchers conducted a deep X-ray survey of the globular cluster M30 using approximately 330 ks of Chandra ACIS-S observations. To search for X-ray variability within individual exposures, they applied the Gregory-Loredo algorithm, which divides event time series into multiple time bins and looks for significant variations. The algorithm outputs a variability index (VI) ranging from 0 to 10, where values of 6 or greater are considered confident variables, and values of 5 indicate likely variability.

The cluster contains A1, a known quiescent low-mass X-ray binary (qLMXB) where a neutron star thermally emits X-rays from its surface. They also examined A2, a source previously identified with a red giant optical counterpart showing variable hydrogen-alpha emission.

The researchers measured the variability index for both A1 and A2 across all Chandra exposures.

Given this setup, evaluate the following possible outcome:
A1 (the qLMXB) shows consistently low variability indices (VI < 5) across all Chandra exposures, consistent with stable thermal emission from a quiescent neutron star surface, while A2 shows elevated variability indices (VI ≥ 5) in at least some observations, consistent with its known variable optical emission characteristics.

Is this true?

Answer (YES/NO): YES